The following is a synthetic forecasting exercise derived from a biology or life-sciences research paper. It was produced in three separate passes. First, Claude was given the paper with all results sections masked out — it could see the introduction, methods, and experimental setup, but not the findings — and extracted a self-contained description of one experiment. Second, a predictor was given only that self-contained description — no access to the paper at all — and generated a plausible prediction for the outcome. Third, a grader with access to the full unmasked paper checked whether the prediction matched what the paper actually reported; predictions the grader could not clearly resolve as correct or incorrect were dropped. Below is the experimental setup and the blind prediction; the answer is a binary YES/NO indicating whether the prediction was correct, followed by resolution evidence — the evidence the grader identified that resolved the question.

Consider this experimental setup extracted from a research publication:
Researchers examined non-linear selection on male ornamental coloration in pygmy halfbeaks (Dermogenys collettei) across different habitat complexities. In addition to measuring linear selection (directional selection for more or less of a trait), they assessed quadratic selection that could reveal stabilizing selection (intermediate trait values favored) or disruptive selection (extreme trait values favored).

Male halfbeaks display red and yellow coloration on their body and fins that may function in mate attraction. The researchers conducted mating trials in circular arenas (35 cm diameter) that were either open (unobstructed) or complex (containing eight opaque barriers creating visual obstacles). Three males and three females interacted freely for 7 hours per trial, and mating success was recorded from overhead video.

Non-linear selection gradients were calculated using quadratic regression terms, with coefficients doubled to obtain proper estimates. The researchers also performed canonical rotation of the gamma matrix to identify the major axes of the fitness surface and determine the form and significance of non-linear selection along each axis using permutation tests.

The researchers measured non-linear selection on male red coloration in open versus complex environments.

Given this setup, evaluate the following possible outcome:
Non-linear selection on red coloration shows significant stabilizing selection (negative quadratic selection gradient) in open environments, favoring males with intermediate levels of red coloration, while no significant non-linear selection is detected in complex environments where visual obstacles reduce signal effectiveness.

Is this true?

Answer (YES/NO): NO